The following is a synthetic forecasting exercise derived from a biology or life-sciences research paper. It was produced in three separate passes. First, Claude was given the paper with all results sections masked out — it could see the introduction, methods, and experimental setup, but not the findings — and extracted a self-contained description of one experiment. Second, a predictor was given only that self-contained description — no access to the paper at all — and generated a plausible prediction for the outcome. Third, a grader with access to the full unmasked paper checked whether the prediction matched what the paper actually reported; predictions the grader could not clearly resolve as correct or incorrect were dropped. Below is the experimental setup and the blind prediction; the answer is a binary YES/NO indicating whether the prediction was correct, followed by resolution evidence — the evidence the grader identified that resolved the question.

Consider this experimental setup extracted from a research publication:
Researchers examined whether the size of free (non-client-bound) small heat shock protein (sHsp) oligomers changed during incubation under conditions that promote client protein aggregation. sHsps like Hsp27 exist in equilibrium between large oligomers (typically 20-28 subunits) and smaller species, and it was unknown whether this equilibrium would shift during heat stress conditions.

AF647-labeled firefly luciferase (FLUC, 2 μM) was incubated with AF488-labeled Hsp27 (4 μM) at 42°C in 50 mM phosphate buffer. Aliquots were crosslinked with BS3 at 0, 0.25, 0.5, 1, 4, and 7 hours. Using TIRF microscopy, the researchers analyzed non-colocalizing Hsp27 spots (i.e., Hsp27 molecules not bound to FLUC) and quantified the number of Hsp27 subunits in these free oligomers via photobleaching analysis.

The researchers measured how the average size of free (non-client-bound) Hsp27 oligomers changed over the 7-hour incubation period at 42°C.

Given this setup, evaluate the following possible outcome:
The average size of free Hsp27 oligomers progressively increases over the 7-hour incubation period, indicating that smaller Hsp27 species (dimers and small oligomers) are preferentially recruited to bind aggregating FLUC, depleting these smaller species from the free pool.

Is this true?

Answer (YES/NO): YES